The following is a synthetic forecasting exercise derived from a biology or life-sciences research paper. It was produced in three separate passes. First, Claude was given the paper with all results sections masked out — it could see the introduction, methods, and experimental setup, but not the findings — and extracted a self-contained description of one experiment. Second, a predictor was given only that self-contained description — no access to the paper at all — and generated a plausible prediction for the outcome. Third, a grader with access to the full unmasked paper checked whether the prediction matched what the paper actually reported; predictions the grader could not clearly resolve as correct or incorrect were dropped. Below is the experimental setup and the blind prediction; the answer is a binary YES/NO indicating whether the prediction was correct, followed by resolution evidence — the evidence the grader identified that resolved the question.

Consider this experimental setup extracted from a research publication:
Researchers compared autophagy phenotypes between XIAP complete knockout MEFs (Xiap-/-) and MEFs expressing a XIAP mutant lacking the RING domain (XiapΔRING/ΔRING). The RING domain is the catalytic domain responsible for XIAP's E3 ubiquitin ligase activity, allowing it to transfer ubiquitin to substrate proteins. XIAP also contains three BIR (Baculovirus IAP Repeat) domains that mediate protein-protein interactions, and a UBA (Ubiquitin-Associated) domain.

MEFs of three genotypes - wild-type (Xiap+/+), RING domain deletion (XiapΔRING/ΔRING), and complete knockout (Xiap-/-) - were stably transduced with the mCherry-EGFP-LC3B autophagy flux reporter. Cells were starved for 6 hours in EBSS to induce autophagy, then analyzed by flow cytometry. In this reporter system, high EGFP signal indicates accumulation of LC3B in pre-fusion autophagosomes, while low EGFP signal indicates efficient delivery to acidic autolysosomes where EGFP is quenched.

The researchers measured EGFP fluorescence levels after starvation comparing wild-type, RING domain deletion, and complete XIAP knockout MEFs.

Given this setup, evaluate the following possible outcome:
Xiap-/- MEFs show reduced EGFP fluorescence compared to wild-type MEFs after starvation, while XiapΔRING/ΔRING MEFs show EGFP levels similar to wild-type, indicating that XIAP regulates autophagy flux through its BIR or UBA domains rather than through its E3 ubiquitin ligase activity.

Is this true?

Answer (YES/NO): NO